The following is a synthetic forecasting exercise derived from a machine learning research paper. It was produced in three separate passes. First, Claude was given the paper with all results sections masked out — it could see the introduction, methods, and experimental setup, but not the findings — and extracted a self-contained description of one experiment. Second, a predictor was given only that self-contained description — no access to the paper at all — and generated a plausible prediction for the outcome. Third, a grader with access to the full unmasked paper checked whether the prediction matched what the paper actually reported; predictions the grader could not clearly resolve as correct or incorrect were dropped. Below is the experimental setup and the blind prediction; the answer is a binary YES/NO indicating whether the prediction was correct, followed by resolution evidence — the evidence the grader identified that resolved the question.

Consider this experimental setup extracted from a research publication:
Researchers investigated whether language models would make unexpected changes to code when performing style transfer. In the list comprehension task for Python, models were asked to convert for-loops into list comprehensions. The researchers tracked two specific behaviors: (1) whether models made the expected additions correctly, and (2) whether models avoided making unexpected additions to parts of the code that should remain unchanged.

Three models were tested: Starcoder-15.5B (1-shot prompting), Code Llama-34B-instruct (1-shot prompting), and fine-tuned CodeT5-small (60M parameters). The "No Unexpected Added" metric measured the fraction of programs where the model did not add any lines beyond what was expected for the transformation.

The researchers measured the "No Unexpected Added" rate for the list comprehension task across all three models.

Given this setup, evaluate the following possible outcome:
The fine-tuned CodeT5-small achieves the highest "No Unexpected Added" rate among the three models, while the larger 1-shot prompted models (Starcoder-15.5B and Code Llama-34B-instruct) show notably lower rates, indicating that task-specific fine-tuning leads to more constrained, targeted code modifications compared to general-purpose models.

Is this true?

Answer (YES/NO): NO